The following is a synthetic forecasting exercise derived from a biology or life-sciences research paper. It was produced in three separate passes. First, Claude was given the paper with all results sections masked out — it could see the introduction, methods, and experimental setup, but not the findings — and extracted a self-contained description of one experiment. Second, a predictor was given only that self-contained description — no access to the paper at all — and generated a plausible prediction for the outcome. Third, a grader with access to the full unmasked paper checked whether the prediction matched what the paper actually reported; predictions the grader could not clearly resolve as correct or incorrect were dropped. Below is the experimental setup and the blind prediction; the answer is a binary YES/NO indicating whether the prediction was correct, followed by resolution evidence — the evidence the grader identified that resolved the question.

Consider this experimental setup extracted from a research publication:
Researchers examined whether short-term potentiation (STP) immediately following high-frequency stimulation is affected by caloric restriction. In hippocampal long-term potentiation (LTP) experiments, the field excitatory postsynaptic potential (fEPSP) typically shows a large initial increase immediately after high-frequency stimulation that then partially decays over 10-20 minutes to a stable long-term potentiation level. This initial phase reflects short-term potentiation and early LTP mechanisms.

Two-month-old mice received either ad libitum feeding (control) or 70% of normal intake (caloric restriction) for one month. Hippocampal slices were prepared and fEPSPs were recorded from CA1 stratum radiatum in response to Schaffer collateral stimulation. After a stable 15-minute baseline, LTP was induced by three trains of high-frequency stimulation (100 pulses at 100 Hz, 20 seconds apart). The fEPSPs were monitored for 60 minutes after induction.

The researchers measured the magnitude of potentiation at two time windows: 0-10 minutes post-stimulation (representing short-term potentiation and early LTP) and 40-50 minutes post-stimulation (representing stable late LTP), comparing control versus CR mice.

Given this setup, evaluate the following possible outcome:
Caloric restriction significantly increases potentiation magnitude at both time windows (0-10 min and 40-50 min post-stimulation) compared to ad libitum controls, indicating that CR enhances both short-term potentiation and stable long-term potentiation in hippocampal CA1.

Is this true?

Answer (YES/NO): YES